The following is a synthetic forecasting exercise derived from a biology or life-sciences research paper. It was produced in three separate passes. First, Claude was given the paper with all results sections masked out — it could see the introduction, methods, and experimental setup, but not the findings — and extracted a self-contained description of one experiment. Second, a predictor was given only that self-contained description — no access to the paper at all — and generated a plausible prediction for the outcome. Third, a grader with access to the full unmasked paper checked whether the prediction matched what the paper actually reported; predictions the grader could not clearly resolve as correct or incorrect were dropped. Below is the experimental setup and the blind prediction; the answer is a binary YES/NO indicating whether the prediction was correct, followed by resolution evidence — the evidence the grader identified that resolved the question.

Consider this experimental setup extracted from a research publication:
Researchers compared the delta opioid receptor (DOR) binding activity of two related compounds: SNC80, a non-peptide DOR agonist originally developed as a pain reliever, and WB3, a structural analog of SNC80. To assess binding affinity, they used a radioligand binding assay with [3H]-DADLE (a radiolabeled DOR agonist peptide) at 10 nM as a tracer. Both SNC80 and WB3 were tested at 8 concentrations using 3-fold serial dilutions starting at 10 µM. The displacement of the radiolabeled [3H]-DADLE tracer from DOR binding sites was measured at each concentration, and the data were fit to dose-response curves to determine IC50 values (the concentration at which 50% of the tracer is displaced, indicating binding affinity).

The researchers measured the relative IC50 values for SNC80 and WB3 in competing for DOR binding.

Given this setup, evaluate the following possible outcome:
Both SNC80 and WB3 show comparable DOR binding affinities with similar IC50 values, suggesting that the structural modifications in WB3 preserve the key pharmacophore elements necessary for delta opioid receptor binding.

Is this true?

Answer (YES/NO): NO